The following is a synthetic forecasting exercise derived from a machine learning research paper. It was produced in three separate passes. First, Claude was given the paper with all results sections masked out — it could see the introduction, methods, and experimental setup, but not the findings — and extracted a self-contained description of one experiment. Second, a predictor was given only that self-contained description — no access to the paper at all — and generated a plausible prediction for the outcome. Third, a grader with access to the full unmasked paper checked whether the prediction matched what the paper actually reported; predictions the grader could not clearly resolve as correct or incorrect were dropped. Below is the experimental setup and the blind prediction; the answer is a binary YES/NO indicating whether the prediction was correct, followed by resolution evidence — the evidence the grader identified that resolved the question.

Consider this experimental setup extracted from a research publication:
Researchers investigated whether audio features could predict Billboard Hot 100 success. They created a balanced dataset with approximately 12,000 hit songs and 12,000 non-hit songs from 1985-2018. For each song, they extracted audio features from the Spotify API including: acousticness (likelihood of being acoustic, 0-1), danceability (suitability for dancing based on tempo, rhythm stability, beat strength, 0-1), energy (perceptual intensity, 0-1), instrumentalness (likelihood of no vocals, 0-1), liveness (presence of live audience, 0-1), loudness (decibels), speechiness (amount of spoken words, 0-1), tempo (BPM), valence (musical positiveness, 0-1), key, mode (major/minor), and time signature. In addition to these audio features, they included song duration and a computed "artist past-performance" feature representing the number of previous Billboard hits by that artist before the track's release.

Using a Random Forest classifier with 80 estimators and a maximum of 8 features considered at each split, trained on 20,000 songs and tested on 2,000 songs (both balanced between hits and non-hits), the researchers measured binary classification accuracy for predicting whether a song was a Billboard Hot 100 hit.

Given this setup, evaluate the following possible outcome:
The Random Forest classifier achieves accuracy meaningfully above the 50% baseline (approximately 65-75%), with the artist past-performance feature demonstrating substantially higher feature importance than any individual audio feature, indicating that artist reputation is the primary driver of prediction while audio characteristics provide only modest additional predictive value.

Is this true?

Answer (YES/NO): NO